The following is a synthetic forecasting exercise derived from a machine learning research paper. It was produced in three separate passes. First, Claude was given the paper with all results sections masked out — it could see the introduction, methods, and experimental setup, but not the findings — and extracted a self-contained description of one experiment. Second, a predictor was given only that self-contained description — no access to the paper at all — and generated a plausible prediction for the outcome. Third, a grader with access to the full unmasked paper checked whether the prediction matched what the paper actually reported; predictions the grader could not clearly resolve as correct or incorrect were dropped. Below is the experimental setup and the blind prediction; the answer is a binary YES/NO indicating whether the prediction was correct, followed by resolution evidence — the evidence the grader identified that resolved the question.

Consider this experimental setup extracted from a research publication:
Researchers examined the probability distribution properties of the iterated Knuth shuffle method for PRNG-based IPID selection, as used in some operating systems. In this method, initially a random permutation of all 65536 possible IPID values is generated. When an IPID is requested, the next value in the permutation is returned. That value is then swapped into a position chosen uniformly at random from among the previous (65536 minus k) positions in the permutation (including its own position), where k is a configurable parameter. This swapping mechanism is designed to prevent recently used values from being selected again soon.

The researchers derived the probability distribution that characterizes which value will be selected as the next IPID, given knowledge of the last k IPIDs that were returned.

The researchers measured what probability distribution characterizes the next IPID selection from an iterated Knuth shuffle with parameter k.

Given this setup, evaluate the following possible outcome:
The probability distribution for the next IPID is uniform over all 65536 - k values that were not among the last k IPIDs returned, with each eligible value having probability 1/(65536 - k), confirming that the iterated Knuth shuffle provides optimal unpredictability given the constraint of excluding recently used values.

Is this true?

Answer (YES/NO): YES